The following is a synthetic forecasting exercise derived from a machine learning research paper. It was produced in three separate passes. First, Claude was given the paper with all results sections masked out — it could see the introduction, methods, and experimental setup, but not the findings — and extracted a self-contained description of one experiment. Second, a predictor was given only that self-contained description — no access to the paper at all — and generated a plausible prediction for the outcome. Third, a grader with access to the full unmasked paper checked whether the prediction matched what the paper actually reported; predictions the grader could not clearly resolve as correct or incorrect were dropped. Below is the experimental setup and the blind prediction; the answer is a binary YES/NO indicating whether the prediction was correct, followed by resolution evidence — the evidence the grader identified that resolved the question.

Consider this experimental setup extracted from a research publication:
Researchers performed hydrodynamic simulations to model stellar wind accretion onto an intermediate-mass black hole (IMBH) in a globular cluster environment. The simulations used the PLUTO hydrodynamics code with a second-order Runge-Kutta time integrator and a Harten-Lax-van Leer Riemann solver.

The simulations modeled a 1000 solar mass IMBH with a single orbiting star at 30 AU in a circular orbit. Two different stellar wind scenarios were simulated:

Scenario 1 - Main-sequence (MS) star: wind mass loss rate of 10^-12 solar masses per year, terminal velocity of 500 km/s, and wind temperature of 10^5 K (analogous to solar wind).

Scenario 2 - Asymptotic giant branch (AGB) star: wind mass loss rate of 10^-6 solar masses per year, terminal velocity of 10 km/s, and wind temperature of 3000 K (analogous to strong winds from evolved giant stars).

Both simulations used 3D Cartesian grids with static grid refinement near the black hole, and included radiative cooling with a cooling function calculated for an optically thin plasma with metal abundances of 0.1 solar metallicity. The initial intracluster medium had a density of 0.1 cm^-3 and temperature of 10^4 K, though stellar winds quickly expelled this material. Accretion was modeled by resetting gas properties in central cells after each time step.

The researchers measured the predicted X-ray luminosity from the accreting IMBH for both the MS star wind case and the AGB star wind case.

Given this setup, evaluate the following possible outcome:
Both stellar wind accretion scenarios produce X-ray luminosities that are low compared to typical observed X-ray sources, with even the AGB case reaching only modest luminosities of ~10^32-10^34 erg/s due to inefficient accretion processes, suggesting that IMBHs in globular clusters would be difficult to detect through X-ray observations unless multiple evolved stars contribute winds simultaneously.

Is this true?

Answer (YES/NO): NO